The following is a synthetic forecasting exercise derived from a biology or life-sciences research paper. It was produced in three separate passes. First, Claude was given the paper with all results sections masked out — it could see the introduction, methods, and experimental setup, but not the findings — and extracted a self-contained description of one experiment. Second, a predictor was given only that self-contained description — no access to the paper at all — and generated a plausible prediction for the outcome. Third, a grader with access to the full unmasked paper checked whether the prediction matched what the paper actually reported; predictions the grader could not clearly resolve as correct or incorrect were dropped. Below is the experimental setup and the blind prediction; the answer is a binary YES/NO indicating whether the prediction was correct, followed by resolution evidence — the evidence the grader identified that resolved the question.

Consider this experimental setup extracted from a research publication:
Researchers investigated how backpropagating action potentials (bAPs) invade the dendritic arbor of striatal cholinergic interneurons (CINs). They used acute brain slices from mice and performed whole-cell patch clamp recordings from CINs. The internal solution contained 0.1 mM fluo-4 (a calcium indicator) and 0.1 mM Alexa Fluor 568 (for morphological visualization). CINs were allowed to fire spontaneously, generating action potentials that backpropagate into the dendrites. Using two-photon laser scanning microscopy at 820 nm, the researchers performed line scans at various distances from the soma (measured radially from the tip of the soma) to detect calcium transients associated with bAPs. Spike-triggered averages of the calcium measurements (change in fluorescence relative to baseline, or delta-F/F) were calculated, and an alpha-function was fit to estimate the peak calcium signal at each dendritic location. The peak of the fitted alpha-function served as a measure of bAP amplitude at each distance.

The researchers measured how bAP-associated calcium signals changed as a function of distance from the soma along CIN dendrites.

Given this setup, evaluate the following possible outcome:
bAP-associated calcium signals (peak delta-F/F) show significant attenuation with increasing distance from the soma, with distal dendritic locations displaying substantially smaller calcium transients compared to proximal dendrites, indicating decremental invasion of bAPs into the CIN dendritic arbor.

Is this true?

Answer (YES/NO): NO